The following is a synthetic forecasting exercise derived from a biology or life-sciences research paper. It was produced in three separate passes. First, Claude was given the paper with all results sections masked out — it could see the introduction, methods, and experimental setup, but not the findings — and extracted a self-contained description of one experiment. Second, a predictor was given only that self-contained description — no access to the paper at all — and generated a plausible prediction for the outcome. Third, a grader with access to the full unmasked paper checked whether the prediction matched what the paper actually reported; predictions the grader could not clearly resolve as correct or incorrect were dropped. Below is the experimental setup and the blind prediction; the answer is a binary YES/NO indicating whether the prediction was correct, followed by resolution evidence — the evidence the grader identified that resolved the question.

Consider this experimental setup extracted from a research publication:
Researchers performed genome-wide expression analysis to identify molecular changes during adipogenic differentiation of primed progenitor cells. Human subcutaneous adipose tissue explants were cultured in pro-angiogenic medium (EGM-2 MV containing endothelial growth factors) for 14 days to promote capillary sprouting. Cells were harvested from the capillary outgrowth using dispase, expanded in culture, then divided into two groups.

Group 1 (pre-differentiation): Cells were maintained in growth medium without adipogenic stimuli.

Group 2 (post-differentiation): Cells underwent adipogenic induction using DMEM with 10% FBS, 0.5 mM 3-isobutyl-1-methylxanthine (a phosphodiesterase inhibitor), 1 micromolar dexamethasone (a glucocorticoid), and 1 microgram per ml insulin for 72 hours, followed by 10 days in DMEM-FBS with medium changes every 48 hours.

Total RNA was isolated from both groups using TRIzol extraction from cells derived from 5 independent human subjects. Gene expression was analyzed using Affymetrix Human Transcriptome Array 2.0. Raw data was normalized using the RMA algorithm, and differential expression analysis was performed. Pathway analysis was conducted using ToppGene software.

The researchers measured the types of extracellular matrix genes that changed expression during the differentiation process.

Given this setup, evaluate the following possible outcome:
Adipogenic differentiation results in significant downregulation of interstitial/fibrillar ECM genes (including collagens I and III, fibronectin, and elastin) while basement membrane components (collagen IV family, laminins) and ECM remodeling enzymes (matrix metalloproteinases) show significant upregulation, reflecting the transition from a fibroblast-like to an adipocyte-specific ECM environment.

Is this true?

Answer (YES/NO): NO